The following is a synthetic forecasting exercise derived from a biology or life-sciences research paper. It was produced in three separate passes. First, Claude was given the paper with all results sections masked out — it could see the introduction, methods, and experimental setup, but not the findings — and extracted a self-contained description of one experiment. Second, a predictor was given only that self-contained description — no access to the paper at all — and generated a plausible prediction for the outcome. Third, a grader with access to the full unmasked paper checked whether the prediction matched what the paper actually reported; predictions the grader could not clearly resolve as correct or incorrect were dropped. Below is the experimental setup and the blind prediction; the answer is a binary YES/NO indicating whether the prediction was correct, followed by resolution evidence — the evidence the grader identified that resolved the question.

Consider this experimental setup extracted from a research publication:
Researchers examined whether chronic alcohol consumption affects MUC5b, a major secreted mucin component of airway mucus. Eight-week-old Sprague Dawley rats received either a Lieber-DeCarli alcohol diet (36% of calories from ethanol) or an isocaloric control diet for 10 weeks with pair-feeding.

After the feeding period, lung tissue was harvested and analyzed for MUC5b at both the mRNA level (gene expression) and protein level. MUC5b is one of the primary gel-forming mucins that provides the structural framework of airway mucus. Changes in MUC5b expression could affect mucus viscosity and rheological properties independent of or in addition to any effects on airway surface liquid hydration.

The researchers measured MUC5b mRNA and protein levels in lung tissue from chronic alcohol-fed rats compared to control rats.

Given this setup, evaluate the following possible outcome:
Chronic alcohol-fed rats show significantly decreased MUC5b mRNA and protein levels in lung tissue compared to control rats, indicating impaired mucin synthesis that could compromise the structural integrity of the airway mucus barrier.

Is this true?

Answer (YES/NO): NO